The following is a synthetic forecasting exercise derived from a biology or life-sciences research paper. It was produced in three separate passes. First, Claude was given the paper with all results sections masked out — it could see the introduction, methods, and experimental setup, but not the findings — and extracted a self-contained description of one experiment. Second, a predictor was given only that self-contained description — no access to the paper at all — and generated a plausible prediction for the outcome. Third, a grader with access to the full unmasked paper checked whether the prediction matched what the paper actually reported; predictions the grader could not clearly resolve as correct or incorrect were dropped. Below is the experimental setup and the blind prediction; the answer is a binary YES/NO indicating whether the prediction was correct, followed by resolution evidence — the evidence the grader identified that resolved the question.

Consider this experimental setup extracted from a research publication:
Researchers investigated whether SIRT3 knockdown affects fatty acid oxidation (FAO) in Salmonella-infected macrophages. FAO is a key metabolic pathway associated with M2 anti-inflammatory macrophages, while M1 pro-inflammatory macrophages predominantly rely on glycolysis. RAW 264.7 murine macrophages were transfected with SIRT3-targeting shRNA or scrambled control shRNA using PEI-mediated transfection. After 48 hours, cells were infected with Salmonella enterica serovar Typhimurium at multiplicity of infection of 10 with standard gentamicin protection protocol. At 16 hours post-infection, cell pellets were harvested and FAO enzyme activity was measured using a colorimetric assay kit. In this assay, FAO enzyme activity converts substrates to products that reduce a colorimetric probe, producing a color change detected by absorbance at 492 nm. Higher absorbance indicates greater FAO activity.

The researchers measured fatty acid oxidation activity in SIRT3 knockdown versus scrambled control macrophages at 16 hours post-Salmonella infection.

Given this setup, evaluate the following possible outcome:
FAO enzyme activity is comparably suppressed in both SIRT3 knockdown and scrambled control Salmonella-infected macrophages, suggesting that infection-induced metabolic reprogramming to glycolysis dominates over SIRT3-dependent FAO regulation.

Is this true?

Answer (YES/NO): NO